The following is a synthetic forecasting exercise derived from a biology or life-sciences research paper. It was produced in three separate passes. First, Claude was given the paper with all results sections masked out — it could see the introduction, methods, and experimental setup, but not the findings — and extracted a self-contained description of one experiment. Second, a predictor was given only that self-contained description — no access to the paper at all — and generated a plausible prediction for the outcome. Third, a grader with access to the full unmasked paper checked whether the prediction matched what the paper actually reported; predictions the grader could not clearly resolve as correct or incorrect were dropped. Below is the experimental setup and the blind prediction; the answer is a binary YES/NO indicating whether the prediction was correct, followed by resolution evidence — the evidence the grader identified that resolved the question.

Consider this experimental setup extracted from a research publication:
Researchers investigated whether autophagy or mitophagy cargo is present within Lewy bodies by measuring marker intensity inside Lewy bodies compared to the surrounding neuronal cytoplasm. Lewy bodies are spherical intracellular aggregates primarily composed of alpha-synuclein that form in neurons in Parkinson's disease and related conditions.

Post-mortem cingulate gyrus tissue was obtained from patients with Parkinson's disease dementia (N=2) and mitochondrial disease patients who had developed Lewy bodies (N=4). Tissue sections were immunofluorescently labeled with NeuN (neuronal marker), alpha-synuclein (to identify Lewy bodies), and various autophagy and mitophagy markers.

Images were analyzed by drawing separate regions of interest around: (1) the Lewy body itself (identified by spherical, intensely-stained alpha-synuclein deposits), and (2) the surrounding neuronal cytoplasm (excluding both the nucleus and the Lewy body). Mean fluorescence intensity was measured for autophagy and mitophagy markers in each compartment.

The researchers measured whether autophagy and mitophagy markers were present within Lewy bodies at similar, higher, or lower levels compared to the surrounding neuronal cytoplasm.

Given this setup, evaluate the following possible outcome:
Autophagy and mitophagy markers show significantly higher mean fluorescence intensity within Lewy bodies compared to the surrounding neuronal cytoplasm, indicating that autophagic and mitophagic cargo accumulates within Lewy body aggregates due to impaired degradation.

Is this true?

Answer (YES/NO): YES